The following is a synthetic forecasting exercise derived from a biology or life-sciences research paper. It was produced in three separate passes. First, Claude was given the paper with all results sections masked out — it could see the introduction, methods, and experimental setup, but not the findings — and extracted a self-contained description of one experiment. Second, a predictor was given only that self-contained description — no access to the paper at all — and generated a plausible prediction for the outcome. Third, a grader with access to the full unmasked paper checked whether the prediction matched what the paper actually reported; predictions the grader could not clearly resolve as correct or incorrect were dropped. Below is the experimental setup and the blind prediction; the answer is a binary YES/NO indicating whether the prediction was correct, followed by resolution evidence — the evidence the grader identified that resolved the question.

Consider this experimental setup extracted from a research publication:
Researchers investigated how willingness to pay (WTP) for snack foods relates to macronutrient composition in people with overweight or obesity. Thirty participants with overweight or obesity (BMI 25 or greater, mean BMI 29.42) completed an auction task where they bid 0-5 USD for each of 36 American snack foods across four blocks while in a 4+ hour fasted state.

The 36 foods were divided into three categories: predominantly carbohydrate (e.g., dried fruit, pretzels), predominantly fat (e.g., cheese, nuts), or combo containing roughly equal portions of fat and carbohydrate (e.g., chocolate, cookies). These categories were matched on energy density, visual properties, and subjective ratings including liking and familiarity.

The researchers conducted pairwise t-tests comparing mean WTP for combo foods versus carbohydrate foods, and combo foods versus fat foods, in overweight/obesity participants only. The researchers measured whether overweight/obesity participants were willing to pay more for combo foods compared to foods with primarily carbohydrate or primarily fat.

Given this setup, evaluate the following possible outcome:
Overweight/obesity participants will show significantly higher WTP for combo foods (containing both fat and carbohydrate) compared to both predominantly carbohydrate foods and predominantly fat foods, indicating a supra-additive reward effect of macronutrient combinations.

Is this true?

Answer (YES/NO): NO